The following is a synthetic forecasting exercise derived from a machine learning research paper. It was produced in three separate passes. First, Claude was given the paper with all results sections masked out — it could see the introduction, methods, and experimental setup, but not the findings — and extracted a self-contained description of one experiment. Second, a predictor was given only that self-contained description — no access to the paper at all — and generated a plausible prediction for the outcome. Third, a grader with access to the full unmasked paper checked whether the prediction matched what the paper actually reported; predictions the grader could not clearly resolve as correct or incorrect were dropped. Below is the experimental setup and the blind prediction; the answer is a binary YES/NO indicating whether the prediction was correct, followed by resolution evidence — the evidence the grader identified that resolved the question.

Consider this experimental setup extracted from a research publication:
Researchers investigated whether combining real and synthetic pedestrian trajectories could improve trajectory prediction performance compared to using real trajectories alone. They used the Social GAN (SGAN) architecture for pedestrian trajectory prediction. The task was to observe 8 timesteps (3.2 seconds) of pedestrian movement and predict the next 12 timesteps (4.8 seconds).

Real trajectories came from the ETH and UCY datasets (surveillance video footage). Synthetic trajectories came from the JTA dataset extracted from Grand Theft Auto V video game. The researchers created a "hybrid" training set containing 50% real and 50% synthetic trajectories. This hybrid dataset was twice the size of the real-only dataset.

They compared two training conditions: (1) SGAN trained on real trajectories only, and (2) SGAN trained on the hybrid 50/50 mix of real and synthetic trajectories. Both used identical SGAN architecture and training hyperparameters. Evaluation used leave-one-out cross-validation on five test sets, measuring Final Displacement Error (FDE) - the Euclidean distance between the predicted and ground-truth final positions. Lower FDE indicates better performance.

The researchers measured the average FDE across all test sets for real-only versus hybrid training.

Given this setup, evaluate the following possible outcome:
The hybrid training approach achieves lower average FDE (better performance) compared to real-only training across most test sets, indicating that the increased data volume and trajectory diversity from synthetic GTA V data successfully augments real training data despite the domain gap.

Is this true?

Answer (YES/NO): NO